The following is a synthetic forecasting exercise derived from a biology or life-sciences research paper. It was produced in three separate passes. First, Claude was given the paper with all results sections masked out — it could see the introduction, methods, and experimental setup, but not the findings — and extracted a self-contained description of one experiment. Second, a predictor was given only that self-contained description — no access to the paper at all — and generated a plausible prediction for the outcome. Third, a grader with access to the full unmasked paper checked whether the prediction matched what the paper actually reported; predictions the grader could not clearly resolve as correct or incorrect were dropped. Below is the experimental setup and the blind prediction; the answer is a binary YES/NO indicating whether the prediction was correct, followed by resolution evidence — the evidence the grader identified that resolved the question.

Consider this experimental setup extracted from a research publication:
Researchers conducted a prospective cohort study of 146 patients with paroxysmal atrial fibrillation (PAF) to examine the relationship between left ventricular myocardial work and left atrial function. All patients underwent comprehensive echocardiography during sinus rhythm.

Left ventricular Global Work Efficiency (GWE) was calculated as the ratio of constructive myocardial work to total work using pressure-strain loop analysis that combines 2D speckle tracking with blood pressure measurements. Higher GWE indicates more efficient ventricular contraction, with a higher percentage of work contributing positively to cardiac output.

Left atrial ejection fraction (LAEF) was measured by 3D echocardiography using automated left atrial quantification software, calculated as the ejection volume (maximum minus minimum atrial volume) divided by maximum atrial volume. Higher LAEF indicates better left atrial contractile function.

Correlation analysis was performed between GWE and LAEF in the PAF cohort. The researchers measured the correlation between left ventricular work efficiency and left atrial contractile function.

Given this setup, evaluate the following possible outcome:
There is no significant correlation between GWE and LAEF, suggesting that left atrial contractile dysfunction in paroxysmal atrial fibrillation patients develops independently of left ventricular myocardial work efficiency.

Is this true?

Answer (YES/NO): YES